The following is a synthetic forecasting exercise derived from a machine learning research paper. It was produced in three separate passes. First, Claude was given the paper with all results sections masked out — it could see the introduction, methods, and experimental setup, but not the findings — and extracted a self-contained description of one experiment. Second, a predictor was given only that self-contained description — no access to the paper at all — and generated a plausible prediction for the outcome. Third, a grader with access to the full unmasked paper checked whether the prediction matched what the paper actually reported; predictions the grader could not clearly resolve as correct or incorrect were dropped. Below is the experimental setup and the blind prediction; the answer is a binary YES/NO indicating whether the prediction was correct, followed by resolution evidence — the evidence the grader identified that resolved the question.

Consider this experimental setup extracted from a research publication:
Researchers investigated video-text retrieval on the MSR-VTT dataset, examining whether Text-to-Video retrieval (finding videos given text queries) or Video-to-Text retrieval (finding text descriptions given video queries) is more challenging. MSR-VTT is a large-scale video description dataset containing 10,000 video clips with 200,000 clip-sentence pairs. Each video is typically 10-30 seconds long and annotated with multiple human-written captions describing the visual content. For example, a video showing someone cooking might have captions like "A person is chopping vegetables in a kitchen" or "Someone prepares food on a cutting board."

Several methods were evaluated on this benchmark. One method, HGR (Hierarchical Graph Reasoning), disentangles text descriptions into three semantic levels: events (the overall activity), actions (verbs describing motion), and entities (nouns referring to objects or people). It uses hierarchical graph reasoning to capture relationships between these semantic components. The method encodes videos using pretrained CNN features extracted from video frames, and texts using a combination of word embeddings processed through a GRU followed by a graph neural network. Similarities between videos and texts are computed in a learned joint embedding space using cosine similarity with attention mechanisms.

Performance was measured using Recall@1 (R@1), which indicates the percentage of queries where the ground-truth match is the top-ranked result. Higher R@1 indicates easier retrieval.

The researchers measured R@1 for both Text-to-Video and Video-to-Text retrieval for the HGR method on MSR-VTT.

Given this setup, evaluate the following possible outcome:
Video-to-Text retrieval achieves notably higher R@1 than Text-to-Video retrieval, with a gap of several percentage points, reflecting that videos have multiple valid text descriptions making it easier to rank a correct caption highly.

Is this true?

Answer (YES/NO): YES